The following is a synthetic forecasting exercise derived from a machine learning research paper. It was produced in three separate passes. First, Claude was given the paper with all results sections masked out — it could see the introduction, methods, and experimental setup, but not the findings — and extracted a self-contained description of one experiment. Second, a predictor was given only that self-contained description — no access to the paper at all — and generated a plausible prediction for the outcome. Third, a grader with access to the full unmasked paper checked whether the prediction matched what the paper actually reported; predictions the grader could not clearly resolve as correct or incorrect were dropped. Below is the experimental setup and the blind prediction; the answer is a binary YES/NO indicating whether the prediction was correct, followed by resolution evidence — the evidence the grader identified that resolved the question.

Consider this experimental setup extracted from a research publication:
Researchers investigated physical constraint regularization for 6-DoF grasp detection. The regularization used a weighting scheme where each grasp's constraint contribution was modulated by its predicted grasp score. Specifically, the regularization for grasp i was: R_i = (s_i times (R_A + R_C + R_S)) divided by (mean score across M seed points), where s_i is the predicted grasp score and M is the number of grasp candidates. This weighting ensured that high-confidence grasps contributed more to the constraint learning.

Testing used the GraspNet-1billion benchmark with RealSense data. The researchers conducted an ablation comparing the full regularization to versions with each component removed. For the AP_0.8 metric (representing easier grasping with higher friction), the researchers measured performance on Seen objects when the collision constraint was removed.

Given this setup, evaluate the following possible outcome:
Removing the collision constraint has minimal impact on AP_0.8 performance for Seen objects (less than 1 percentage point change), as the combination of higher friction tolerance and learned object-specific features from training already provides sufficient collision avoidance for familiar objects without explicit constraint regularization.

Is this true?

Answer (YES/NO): YES